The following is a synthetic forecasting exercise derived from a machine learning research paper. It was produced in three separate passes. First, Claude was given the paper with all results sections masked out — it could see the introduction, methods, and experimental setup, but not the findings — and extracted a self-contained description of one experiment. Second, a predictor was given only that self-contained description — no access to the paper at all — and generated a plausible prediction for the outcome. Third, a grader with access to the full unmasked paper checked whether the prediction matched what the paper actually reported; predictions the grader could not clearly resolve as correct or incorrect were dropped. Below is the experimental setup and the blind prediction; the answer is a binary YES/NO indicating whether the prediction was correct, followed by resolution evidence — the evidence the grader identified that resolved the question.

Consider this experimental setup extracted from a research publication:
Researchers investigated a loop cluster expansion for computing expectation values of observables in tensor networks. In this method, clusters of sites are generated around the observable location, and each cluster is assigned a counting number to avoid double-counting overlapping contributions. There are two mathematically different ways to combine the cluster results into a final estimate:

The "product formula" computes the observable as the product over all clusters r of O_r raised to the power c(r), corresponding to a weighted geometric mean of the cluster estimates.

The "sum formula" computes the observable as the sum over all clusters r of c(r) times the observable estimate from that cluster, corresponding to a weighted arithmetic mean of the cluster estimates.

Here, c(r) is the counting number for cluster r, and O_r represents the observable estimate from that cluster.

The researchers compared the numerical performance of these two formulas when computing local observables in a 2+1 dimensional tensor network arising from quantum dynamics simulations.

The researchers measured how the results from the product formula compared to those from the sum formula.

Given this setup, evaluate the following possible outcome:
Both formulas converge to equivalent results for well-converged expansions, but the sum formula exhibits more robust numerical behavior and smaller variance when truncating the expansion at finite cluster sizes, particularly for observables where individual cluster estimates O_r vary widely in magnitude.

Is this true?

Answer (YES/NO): NO